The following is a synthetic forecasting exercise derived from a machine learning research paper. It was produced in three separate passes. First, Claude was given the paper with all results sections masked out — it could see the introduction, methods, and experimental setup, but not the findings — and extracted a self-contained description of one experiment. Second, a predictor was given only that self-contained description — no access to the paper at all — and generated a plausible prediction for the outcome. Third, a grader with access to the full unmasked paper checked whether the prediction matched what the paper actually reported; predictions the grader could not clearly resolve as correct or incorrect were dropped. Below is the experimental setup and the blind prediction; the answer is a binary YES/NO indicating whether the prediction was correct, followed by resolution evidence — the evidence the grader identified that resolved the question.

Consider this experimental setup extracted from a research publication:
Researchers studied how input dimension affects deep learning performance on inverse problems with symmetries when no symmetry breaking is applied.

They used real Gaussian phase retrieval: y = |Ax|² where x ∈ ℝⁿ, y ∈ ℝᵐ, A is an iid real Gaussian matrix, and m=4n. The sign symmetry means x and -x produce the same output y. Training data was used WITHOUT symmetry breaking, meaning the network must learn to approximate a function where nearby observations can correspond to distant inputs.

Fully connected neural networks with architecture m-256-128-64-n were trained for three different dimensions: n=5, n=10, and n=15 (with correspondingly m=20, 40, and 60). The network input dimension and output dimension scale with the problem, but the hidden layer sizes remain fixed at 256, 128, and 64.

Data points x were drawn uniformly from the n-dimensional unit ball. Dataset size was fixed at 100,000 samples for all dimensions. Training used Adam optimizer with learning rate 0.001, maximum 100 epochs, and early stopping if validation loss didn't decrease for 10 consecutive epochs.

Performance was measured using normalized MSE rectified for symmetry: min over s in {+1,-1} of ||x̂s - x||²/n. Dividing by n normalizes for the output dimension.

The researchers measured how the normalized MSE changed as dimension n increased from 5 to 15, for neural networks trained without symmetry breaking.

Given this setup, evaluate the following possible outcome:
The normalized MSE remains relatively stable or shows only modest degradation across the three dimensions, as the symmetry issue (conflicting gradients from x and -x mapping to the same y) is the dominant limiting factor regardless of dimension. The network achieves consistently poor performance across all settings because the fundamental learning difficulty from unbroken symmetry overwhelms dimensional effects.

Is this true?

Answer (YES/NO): NO